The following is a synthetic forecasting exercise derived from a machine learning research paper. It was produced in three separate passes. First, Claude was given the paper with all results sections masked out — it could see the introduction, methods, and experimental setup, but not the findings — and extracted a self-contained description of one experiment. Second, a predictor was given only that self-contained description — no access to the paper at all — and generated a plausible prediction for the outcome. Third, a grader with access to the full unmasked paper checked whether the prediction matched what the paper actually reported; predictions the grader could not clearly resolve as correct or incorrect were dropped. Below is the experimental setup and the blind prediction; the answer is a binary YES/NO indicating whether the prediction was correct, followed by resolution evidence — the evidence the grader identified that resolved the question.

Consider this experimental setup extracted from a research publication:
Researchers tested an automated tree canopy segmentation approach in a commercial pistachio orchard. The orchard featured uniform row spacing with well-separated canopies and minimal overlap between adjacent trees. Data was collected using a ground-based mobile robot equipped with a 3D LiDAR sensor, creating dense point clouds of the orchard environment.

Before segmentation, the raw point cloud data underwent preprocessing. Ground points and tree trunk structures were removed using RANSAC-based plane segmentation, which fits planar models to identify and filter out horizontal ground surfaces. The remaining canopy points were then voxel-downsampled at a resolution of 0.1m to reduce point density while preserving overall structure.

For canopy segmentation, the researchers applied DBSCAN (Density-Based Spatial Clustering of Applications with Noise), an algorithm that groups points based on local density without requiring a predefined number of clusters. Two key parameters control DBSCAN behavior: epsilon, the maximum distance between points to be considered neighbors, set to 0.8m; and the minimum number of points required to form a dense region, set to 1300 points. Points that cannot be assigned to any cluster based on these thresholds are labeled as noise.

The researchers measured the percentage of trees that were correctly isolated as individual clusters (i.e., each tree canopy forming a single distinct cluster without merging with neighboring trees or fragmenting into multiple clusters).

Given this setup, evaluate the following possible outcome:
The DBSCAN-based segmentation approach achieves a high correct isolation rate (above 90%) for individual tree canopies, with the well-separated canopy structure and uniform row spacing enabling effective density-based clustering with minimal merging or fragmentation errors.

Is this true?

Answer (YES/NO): YES